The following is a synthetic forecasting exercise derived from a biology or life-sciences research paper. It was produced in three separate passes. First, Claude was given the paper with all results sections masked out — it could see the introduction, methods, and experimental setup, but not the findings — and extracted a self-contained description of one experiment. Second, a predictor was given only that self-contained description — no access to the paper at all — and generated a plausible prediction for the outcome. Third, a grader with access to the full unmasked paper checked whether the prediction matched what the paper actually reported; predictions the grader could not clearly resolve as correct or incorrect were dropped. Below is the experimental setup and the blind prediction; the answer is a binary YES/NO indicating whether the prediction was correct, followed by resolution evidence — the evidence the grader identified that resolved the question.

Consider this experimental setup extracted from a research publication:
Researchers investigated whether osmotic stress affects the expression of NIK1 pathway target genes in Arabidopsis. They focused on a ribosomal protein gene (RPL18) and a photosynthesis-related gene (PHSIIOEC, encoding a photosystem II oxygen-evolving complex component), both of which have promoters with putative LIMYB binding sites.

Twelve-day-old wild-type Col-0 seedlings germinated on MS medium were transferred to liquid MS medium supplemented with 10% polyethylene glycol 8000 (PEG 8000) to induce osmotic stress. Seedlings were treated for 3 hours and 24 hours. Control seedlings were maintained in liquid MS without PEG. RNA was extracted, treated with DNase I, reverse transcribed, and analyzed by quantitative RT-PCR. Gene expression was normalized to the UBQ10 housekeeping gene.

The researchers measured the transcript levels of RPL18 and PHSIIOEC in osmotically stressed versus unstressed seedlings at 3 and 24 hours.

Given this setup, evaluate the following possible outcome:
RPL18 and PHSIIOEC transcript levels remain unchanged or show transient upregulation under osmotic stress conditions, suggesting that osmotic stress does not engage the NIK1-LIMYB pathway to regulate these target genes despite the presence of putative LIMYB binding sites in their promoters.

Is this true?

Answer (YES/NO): NO